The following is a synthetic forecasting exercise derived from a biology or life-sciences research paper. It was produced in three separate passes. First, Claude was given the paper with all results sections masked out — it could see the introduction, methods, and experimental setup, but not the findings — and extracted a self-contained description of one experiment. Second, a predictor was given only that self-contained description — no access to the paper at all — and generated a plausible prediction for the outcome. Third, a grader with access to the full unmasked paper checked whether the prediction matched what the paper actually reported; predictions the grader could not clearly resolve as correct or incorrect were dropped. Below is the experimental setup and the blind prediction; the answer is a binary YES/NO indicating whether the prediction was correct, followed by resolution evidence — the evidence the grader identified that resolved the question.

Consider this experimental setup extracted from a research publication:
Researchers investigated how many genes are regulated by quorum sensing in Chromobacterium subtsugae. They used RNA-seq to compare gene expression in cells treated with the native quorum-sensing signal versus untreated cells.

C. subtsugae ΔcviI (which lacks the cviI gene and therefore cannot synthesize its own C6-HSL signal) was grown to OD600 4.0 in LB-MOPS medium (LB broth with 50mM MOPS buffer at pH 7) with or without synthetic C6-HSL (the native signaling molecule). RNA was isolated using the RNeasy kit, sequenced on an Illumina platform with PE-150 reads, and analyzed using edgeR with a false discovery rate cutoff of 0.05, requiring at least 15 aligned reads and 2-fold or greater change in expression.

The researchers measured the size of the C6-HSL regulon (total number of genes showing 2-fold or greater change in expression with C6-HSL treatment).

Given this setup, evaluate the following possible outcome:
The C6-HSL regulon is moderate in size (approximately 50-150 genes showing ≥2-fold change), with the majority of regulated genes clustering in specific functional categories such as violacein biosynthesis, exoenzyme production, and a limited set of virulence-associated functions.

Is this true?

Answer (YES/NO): NO